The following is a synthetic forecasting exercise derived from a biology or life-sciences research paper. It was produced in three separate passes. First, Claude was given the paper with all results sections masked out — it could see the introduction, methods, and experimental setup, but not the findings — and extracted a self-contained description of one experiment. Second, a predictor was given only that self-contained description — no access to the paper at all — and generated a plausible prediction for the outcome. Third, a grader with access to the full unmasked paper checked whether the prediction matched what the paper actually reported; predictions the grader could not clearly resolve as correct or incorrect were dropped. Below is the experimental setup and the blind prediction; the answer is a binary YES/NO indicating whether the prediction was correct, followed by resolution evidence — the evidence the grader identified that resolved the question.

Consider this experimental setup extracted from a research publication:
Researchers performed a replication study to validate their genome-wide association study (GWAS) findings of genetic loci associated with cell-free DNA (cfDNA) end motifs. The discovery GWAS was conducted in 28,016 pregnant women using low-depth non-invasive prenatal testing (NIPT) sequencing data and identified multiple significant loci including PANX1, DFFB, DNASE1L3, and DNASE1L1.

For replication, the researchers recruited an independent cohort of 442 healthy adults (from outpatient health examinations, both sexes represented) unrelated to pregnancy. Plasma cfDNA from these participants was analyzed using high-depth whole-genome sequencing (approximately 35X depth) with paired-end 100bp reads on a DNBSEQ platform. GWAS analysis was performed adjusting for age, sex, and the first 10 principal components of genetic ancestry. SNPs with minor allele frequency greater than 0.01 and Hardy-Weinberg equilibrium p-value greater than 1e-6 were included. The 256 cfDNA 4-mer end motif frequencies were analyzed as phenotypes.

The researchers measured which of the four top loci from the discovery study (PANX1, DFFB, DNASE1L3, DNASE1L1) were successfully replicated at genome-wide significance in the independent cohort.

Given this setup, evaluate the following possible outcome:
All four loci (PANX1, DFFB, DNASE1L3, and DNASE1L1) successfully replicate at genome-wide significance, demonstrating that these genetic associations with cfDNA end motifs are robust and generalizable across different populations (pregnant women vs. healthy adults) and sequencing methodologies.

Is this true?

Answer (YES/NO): NO